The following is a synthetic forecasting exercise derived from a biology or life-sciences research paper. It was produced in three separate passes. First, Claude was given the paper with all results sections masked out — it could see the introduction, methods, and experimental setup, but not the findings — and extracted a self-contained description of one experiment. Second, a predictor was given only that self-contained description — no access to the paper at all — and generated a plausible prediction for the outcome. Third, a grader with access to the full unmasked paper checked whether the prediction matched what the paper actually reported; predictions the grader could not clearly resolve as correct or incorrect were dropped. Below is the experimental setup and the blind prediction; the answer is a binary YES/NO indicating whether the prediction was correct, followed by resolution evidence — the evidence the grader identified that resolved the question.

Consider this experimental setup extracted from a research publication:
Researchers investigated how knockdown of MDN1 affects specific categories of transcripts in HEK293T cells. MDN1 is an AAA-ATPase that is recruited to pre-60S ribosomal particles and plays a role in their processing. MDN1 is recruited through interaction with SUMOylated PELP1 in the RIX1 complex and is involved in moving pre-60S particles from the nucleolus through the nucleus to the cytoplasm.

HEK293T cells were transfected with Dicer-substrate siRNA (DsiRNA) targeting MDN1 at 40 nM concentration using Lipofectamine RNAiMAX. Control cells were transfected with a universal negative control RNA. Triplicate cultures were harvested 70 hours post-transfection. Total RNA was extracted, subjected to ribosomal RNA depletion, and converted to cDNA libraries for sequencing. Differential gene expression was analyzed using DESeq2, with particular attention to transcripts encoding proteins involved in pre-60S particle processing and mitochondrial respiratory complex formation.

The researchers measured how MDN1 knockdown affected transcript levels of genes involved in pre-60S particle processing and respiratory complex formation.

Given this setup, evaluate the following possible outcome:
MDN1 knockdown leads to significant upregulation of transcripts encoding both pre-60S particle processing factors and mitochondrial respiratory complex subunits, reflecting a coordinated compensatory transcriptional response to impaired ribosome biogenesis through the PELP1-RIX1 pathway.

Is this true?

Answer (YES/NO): NO